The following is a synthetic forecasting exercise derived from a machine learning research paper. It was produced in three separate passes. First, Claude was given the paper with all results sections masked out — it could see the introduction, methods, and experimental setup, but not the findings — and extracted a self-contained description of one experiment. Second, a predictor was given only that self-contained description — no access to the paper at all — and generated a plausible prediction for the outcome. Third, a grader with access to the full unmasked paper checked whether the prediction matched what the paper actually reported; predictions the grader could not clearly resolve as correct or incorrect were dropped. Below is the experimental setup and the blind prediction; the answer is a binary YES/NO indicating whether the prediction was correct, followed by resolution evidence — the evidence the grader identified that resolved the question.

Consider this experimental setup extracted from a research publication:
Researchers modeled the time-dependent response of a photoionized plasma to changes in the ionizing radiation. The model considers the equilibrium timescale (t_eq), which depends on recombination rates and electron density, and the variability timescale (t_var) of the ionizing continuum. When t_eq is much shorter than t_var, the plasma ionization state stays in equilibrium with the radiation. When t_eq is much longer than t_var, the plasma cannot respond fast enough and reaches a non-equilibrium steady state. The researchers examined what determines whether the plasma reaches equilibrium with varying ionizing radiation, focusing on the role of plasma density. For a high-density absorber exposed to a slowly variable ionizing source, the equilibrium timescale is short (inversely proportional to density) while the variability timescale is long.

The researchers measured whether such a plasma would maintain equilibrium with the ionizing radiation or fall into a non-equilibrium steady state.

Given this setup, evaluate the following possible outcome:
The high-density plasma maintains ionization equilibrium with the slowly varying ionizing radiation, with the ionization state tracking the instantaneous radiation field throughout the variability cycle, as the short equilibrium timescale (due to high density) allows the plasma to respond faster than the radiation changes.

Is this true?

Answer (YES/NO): YES